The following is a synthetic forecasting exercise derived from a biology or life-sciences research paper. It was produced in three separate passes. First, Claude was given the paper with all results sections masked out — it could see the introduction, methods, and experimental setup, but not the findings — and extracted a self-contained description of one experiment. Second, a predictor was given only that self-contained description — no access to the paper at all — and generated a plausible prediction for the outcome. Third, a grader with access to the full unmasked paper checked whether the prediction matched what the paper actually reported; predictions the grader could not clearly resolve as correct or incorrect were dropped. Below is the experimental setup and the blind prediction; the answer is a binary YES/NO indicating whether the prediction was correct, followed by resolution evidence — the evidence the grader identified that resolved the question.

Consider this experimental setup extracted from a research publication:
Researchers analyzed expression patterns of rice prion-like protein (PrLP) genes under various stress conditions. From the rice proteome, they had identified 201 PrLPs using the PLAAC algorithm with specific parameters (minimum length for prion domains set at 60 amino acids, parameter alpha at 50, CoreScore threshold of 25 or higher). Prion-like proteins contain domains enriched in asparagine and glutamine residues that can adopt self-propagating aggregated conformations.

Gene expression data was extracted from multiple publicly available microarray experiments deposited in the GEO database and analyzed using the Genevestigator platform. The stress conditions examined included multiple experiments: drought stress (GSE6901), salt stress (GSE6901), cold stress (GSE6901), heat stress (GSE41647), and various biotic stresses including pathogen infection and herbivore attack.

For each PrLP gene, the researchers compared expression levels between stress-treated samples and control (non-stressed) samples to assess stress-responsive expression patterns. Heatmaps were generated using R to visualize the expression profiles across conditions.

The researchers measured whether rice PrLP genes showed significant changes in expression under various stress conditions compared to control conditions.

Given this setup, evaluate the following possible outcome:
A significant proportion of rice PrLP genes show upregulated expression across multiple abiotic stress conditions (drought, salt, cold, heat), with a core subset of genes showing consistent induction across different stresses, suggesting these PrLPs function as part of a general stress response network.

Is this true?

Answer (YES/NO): NO